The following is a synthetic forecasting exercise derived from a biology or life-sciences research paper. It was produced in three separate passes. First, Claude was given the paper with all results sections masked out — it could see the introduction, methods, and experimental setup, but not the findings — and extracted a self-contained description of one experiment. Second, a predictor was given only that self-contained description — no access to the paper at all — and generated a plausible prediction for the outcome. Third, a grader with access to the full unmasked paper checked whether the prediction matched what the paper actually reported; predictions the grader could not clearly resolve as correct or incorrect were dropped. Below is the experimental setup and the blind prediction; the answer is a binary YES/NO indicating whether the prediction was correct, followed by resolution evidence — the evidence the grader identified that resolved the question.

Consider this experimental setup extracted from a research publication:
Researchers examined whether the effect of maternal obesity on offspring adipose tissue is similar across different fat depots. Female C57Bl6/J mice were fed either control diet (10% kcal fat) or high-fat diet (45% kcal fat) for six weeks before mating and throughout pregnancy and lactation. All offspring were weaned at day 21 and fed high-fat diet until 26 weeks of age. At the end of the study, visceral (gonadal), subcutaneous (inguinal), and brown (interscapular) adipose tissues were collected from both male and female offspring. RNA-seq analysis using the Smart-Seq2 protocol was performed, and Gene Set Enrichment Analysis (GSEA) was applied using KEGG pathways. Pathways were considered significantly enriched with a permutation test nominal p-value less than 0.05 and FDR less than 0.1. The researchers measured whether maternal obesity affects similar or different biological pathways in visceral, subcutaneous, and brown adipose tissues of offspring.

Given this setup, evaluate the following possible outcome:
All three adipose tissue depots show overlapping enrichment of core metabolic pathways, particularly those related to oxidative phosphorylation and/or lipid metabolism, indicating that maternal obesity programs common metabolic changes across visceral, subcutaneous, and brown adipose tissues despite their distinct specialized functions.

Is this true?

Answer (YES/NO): NO